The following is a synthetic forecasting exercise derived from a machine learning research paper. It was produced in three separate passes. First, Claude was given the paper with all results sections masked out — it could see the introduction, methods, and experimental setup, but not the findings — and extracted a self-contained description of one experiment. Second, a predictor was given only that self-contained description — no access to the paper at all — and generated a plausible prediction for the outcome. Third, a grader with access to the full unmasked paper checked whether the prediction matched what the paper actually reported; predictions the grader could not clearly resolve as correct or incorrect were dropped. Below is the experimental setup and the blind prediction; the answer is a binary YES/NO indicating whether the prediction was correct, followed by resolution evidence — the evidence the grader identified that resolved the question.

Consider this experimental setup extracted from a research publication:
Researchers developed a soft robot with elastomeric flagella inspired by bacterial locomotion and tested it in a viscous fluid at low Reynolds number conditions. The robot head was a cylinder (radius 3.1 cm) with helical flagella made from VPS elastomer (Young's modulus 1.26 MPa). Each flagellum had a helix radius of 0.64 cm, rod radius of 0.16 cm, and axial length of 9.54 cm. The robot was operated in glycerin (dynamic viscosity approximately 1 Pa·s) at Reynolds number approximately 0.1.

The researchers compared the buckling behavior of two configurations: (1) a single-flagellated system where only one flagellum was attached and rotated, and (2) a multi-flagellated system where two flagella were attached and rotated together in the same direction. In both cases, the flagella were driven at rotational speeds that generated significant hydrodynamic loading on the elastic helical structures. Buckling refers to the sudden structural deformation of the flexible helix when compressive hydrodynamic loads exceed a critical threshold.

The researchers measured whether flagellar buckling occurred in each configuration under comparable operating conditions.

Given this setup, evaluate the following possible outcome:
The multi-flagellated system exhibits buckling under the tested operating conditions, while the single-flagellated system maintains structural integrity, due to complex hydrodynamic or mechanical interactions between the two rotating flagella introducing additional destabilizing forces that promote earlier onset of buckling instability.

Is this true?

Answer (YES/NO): NO